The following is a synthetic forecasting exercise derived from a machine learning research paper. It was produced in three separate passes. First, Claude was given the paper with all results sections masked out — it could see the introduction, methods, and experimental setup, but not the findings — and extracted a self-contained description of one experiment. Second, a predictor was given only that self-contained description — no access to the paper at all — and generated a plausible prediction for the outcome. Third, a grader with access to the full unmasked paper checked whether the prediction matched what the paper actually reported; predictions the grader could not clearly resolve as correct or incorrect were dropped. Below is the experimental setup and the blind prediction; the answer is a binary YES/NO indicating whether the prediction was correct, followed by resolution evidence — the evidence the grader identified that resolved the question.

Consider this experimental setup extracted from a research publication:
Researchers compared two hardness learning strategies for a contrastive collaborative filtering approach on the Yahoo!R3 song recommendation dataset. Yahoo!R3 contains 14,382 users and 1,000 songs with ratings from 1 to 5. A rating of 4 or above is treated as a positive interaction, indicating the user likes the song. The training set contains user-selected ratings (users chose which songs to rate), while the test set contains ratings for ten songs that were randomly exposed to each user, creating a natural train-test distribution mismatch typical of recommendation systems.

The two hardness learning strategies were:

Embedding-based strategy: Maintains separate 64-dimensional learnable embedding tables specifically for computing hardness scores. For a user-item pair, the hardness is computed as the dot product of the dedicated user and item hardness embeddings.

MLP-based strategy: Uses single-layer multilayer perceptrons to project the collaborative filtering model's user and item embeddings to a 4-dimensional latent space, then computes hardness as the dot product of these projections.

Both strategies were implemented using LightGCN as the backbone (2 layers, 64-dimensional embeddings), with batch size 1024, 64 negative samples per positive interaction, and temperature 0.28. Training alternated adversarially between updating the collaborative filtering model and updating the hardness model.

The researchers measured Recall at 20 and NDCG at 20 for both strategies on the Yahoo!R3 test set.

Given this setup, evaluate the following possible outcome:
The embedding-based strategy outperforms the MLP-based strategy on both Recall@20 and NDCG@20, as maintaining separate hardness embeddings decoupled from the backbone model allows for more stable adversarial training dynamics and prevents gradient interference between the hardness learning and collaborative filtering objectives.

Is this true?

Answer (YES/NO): NO